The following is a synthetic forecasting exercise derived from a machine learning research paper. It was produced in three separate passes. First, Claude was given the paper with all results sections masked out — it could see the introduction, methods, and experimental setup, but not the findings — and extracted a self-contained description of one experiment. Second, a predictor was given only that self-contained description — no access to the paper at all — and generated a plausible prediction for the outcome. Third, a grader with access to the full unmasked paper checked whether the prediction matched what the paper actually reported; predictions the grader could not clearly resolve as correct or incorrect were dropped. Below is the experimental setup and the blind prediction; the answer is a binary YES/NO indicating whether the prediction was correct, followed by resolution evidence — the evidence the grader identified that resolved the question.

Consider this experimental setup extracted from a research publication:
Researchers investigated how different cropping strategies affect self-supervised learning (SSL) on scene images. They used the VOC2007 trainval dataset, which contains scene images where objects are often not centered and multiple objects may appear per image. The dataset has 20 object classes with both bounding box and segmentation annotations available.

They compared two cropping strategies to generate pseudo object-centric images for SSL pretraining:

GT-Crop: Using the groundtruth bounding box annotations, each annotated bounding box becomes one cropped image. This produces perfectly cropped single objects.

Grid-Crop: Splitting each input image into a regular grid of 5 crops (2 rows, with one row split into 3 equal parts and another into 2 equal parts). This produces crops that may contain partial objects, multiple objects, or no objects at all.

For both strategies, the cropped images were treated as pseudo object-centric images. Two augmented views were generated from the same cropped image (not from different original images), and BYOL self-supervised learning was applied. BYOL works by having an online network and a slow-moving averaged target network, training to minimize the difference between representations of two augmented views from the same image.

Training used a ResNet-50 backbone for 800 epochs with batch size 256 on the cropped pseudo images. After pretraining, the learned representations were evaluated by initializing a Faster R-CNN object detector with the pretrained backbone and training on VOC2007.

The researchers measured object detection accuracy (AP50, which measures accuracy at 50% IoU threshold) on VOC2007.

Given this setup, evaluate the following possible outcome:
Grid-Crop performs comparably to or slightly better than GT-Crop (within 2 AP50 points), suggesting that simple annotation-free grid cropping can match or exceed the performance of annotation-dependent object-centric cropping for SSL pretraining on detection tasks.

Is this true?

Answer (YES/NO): YES